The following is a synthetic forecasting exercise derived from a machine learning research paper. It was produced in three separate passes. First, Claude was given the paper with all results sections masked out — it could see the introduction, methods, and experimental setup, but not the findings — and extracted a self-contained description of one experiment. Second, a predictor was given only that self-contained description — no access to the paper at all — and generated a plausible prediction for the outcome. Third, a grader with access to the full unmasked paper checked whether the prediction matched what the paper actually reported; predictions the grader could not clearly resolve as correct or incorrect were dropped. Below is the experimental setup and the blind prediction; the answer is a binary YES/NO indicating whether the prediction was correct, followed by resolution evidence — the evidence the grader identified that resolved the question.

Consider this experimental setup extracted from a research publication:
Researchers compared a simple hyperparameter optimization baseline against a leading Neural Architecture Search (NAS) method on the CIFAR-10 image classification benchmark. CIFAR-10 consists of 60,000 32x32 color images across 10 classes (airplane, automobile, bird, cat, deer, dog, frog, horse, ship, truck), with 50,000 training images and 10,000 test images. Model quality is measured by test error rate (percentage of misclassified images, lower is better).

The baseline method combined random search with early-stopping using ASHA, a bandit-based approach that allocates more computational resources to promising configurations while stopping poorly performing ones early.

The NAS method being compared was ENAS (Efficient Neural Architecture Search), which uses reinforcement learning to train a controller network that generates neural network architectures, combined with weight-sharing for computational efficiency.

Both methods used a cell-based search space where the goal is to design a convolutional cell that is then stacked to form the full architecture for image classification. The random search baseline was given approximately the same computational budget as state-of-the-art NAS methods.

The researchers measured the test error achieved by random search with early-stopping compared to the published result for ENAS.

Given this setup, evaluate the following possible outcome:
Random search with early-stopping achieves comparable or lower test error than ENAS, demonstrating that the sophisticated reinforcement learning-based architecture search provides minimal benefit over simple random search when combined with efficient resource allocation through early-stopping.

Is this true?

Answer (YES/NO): YES